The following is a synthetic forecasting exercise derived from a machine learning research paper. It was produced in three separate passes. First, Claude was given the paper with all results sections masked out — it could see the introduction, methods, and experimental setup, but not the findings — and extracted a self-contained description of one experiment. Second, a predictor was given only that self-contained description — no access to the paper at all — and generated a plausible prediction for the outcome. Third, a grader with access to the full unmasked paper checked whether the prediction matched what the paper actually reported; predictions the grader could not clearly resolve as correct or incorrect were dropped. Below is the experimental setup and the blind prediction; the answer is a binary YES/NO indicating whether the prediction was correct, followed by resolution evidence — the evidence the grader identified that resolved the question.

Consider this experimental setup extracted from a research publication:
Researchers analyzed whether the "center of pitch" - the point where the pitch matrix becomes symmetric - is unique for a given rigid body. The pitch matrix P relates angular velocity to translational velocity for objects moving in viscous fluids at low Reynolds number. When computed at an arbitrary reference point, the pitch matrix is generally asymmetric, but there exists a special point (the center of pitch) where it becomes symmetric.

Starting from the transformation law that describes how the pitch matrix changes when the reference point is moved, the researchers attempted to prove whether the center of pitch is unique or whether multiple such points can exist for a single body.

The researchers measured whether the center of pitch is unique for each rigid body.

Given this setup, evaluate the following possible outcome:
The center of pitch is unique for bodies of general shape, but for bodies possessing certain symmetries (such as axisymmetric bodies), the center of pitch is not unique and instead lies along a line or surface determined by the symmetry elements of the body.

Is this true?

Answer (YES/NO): NO